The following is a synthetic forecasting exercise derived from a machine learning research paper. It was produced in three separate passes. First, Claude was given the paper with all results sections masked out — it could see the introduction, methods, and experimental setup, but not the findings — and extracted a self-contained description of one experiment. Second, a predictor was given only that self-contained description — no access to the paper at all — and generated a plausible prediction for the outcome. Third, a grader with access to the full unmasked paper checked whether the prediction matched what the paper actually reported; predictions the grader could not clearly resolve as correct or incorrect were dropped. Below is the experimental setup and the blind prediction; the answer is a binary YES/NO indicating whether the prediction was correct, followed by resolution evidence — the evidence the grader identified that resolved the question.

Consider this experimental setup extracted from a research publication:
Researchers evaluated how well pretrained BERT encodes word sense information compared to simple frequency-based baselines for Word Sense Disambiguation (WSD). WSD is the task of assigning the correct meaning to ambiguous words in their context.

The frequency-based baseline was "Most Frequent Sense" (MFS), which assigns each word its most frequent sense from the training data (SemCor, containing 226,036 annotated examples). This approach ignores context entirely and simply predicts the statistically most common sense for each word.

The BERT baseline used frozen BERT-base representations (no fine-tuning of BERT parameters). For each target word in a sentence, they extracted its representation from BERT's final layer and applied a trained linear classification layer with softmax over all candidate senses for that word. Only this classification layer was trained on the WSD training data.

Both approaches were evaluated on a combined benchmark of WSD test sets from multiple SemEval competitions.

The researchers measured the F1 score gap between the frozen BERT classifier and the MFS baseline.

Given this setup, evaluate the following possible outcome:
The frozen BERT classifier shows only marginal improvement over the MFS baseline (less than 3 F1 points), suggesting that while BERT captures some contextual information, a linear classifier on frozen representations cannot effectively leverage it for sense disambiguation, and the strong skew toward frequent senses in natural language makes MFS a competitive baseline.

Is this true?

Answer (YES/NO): NO